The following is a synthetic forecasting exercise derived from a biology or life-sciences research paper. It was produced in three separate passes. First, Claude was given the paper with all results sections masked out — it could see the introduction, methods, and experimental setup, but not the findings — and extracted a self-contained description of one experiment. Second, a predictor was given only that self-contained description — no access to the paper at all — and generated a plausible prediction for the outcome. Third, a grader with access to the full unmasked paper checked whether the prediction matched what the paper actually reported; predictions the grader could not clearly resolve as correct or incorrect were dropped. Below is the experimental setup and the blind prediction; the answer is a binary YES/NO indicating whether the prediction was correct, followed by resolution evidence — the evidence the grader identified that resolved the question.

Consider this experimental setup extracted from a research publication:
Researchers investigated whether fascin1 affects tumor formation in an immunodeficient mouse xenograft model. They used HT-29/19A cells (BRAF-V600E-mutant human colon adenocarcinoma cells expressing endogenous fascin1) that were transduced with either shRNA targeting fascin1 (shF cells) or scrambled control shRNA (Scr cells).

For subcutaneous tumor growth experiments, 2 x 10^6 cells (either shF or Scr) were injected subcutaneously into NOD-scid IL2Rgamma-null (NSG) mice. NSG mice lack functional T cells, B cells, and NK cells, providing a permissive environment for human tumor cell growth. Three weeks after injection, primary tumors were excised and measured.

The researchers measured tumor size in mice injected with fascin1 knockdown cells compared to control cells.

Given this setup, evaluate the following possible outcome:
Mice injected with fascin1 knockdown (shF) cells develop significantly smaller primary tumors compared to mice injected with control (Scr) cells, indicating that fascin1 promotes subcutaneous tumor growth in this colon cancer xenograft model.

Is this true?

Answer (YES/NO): YES